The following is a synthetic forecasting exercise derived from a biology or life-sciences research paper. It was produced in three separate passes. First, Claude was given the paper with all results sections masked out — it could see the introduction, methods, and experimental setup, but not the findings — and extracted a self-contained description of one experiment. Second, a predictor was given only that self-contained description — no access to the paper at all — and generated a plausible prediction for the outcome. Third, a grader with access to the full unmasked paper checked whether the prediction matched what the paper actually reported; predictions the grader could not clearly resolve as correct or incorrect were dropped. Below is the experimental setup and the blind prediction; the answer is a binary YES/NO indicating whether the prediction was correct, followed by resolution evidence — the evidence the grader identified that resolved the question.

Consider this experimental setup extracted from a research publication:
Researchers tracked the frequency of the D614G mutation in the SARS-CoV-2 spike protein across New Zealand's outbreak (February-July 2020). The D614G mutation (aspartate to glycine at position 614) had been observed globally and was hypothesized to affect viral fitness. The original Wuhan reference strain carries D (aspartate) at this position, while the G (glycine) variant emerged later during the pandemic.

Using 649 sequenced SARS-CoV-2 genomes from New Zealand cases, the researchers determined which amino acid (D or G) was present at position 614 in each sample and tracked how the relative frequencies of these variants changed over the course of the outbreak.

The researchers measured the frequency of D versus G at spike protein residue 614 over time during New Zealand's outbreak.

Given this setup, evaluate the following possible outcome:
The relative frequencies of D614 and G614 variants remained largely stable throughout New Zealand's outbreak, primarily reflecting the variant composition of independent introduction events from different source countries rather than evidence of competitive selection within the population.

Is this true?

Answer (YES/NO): NO